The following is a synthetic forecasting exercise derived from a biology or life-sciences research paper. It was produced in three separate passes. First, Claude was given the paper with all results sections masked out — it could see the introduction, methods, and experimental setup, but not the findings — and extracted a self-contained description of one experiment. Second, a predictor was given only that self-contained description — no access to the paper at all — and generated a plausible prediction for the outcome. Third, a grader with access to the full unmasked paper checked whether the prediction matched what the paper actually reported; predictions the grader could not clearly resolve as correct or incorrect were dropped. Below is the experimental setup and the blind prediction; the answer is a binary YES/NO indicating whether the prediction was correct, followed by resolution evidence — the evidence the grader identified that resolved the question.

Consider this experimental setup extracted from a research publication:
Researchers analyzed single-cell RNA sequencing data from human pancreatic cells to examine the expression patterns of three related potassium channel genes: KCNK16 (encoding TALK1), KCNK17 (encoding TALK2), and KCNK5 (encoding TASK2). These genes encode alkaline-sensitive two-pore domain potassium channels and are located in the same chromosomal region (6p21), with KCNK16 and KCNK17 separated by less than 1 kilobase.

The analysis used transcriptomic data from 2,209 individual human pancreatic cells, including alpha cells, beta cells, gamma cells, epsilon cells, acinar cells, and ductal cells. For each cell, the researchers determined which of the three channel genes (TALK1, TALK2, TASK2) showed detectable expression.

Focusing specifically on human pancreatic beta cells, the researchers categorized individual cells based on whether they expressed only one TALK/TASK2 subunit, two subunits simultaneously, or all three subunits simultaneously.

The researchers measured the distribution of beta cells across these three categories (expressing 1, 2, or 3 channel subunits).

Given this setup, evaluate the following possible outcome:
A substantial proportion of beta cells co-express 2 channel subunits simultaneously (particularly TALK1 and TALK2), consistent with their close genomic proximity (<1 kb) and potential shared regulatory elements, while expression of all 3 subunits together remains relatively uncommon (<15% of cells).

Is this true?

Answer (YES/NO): YES